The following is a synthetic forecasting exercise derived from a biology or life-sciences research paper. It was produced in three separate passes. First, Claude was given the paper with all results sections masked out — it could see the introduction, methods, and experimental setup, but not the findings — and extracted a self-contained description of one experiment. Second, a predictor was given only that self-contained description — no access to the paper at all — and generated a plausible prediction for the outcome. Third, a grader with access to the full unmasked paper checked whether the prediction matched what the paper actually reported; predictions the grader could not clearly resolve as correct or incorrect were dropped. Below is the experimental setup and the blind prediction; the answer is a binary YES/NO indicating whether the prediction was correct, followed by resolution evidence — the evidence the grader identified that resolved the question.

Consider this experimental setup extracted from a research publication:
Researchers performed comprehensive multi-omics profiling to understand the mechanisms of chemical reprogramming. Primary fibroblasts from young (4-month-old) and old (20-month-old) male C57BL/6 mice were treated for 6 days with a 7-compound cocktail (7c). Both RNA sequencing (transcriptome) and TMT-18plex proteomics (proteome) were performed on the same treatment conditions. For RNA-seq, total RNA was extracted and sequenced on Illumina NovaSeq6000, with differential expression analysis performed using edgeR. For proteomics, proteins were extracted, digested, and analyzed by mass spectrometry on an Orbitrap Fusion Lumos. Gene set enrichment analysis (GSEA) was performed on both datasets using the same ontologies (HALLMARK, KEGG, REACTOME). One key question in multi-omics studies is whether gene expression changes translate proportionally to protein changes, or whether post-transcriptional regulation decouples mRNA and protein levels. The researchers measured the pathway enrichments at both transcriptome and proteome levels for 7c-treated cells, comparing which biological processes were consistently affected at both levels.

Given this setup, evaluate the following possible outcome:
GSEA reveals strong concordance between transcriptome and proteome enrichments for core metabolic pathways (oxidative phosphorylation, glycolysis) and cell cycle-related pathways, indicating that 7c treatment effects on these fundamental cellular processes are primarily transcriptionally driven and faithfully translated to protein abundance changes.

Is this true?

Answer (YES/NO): NO